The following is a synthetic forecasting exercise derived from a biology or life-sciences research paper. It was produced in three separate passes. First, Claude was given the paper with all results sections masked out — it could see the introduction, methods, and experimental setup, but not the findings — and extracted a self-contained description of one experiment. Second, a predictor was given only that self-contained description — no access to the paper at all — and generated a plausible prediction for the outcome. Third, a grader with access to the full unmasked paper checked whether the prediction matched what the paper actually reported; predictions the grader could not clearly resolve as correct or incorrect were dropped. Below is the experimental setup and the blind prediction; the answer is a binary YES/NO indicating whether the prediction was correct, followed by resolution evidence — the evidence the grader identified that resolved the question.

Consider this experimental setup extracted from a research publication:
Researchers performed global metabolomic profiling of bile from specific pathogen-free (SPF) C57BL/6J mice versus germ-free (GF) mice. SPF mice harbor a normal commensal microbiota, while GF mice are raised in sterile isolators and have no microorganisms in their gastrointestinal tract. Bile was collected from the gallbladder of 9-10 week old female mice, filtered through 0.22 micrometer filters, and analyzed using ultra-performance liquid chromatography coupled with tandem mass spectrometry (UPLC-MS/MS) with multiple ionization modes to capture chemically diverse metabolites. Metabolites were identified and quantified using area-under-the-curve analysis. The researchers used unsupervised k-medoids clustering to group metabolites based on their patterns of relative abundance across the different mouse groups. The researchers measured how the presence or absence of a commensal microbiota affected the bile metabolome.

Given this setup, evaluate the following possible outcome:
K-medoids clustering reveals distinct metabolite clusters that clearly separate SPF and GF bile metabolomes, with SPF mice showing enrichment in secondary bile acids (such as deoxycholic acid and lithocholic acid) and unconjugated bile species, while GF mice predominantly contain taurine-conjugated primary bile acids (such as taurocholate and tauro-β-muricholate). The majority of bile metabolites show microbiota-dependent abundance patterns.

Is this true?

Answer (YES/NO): NO